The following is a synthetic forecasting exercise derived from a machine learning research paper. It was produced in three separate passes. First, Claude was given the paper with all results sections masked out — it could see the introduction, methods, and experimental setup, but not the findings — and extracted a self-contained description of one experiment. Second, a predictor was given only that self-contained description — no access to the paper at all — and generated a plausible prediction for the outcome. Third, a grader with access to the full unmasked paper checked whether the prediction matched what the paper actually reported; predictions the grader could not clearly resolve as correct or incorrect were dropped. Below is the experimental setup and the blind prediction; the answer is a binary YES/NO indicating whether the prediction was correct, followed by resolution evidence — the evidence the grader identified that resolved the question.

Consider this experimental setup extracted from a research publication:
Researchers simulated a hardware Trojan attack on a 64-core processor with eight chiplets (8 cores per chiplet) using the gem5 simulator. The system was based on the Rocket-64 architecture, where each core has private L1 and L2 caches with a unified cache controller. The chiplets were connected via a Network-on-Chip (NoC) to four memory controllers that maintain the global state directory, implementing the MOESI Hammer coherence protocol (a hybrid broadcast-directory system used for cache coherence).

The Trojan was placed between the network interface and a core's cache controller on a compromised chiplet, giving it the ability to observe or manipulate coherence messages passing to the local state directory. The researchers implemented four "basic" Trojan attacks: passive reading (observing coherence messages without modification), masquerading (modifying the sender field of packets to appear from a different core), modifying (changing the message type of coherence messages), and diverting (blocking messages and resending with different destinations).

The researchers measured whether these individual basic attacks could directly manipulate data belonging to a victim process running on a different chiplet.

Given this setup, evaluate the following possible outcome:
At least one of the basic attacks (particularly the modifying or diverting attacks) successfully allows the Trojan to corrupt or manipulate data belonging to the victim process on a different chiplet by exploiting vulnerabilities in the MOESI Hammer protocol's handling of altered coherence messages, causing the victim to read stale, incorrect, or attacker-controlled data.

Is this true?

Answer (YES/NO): NO